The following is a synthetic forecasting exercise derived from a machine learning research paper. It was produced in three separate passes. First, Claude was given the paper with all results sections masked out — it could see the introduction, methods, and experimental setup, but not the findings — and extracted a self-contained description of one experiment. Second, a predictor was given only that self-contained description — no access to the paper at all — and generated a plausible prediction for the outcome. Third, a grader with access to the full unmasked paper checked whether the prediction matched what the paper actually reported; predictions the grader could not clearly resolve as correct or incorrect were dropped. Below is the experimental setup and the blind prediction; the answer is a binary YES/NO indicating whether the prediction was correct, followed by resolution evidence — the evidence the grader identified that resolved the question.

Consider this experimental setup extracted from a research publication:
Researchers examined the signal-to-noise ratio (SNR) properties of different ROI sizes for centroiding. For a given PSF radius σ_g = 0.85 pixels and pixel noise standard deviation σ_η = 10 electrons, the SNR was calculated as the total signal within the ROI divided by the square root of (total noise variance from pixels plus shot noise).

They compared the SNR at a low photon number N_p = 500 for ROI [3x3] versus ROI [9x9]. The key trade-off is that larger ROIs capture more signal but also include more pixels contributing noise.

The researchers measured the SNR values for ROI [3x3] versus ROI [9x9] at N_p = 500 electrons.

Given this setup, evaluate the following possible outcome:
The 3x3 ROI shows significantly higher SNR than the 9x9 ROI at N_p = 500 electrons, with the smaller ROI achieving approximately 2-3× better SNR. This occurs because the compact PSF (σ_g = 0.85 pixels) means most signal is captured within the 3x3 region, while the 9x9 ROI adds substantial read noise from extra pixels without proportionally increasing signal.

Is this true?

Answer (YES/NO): YES